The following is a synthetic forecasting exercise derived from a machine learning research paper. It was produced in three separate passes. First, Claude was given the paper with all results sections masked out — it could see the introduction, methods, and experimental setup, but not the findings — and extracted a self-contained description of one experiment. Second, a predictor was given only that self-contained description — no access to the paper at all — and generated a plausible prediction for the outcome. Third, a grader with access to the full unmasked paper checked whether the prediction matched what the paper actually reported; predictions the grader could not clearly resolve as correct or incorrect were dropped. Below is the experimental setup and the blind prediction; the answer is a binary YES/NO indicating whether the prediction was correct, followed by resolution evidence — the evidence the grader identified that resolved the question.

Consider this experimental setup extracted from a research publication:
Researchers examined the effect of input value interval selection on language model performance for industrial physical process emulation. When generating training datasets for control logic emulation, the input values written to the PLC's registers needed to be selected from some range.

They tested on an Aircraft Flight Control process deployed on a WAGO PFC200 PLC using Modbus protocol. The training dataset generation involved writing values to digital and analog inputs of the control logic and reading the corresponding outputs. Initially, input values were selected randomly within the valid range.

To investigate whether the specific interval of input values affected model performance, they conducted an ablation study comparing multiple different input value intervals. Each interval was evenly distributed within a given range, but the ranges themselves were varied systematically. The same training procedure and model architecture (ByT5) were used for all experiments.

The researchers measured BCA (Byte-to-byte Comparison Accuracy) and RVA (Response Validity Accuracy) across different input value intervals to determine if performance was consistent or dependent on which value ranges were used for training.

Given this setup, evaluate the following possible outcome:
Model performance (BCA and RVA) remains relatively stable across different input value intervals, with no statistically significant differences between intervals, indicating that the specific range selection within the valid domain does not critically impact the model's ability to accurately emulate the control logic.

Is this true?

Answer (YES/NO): YES